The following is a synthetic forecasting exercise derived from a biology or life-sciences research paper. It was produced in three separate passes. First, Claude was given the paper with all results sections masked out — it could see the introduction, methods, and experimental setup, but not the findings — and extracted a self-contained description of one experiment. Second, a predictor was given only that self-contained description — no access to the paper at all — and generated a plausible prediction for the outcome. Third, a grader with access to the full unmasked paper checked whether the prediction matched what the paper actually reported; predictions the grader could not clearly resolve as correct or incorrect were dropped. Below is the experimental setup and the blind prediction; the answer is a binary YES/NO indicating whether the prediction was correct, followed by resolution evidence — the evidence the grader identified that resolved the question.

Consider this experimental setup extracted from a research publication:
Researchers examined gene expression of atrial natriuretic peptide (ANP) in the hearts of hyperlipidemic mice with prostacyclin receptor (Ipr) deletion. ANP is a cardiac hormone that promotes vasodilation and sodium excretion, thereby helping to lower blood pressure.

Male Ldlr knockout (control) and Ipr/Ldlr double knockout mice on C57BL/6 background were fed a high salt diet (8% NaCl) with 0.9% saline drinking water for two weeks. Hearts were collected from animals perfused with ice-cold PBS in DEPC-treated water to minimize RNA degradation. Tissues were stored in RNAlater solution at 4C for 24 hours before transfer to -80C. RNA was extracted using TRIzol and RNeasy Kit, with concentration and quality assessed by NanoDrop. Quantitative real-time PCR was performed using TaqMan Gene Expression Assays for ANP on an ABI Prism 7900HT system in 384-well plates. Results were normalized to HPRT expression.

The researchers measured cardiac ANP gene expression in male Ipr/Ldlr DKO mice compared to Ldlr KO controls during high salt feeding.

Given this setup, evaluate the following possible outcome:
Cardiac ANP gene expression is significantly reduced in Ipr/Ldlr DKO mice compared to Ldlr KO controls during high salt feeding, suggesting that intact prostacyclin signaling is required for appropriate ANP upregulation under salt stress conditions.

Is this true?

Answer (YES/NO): NO